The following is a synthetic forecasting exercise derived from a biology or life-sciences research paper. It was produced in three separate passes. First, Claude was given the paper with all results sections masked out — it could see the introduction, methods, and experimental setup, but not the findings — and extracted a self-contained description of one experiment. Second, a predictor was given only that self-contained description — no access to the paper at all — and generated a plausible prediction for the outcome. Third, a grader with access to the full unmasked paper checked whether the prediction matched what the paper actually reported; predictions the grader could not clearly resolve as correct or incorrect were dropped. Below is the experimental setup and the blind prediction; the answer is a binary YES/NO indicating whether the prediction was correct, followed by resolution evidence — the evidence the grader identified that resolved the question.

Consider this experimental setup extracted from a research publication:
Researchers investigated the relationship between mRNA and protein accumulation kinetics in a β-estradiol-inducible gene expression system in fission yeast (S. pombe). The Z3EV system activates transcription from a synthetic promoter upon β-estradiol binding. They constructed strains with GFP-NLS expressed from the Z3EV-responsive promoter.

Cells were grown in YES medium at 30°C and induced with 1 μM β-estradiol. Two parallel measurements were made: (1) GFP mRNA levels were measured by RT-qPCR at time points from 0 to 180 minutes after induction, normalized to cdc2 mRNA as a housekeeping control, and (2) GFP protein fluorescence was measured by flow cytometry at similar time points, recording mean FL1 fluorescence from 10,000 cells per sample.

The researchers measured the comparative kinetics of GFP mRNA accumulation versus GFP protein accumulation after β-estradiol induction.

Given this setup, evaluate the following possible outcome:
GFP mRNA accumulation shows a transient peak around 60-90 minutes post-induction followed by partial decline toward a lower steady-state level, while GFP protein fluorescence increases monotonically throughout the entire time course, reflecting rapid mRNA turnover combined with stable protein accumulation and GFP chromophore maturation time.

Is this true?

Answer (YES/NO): NO